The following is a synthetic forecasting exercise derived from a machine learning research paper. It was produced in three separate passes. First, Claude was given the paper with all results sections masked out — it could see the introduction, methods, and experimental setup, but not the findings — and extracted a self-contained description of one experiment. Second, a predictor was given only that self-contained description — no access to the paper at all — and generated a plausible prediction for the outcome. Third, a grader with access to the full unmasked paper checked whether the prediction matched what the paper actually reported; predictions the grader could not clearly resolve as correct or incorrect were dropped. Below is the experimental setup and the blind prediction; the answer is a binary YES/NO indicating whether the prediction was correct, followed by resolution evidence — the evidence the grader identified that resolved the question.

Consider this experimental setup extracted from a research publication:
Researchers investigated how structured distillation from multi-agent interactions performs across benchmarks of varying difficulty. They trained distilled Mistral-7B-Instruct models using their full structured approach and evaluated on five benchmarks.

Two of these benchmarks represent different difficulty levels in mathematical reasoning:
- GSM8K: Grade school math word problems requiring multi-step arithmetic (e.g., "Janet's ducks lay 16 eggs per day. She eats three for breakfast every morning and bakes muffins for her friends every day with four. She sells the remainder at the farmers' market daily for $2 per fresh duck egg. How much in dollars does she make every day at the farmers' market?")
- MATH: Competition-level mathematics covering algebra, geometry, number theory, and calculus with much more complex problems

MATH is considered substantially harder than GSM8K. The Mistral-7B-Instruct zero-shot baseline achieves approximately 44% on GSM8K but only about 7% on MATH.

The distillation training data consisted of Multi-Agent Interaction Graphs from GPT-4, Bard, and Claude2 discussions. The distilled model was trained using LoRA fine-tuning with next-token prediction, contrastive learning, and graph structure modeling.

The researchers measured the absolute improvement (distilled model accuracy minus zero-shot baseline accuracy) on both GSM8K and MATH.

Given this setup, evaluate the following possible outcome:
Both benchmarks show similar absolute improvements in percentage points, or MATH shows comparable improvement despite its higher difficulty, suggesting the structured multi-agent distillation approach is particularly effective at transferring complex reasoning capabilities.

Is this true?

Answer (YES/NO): NO